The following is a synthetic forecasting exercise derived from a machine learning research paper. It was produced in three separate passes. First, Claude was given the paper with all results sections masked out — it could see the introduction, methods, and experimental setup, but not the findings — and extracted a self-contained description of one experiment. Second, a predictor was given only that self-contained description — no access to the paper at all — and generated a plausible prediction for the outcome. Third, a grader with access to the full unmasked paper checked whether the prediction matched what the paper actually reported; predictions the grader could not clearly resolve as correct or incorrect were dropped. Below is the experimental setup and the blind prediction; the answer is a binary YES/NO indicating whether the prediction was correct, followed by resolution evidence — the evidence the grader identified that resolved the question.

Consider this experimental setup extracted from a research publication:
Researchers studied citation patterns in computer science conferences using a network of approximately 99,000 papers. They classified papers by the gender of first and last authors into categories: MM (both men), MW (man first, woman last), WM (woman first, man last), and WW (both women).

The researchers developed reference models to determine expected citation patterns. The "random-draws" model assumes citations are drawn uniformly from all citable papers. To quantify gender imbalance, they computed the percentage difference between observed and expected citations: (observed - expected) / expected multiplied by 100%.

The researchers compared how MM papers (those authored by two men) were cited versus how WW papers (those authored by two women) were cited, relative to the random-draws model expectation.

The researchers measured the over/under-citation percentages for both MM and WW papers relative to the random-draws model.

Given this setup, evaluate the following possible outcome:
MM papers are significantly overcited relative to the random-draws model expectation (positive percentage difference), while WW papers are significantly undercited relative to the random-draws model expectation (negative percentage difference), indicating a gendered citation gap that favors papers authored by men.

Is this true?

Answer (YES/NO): YES